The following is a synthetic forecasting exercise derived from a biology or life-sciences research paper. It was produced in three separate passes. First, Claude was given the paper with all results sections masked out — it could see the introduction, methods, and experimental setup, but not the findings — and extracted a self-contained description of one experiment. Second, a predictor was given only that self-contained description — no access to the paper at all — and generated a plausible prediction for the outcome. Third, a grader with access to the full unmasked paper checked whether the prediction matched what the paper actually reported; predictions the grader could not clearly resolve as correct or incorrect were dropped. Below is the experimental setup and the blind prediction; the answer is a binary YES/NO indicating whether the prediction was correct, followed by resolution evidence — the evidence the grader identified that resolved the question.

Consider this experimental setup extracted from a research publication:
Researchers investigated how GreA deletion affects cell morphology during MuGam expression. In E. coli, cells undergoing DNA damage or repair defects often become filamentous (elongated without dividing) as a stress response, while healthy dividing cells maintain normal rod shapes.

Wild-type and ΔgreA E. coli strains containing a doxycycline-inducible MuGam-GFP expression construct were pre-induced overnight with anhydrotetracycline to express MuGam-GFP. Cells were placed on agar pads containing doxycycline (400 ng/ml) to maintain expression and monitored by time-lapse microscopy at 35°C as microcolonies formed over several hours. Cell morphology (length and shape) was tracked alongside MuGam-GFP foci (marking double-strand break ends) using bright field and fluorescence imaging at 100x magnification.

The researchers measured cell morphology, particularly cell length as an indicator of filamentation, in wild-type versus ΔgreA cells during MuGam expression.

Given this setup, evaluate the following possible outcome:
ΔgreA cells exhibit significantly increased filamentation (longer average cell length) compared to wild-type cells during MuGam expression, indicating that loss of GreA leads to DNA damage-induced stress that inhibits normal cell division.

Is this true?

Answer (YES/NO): NO